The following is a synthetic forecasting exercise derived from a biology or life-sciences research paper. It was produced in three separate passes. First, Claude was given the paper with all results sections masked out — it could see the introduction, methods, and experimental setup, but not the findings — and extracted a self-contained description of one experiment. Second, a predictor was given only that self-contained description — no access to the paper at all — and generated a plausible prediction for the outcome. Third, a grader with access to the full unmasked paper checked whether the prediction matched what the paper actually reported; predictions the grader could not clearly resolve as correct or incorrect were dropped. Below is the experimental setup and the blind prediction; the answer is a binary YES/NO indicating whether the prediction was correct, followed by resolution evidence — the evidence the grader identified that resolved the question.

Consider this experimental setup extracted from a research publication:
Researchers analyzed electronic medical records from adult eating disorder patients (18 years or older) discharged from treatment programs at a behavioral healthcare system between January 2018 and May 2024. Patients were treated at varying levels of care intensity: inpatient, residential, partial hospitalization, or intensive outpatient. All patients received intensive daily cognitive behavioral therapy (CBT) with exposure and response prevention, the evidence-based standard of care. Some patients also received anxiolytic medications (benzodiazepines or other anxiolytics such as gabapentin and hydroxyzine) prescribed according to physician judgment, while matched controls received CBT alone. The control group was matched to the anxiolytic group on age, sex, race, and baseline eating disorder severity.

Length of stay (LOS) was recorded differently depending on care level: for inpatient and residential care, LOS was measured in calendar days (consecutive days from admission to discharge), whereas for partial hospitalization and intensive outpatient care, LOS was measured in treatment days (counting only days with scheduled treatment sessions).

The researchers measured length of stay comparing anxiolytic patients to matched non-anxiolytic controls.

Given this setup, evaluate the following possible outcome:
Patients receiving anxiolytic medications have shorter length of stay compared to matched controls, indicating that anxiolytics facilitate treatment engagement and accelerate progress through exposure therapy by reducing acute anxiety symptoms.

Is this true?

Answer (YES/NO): NO